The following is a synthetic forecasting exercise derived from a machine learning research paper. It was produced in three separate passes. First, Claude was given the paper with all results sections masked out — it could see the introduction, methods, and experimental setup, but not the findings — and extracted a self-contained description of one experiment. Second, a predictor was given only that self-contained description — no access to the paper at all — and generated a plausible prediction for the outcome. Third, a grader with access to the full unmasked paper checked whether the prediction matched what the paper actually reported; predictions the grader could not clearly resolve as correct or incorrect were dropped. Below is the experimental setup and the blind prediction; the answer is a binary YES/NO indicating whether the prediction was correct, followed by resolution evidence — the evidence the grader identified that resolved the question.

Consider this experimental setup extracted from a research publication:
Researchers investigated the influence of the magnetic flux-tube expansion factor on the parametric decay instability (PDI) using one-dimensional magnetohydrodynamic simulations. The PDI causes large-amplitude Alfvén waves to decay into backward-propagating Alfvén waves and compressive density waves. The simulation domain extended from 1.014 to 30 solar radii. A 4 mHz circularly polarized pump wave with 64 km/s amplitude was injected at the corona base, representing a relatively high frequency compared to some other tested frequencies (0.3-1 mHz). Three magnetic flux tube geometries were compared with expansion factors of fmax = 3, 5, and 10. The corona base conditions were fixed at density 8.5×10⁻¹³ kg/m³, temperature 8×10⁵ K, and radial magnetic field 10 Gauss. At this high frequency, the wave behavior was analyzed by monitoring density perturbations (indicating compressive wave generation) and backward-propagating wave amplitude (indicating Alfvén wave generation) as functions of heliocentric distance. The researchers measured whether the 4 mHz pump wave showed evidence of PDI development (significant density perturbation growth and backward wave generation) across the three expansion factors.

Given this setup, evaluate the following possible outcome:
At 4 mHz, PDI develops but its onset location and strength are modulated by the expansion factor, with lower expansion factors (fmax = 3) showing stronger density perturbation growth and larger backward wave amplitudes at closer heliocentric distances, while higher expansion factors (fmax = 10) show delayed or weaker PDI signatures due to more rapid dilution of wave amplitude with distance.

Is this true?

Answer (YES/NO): YES